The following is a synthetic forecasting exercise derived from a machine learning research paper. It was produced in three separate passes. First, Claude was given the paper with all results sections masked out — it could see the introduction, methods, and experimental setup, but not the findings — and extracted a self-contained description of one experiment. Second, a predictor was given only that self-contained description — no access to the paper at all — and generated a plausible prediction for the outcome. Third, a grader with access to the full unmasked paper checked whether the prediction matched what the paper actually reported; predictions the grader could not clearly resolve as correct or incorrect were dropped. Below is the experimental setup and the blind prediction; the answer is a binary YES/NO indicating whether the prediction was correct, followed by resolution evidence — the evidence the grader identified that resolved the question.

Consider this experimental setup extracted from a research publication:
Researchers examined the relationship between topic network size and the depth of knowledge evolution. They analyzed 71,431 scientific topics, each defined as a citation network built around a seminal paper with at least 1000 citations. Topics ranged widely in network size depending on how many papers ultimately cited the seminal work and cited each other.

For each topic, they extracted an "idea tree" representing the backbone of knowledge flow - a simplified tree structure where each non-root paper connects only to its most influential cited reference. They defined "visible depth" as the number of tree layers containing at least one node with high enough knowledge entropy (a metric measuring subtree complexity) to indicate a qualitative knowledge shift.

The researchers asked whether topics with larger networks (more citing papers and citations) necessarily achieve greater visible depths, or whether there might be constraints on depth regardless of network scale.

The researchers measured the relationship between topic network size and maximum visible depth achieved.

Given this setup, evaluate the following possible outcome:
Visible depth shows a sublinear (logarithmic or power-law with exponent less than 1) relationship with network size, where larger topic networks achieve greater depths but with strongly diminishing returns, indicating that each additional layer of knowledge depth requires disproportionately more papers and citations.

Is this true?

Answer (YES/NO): NO